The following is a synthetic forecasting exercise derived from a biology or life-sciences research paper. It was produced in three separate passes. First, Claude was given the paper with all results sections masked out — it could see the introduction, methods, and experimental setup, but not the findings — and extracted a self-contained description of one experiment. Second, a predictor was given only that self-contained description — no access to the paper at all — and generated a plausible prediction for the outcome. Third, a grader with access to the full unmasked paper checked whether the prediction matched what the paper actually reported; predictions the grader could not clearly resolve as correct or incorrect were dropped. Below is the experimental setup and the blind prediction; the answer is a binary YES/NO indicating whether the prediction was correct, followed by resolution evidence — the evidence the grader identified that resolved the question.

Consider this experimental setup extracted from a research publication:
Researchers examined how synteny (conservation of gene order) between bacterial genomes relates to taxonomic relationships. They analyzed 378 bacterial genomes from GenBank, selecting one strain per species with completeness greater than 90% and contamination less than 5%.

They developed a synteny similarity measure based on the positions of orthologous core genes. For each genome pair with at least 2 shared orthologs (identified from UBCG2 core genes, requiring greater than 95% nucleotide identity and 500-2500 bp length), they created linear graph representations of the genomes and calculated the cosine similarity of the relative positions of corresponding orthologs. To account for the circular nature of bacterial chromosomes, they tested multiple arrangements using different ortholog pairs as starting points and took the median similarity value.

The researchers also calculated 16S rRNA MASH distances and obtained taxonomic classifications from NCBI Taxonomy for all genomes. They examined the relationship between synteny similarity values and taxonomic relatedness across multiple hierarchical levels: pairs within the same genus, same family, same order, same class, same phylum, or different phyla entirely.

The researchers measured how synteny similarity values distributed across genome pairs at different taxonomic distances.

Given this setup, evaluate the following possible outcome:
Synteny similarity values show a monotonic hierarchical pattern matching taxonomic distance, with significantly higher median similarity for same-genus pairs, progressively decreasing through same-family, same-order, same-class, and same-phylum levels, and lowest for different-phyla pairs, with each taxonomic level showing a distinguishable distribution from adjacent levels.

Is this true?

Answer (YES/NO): NO